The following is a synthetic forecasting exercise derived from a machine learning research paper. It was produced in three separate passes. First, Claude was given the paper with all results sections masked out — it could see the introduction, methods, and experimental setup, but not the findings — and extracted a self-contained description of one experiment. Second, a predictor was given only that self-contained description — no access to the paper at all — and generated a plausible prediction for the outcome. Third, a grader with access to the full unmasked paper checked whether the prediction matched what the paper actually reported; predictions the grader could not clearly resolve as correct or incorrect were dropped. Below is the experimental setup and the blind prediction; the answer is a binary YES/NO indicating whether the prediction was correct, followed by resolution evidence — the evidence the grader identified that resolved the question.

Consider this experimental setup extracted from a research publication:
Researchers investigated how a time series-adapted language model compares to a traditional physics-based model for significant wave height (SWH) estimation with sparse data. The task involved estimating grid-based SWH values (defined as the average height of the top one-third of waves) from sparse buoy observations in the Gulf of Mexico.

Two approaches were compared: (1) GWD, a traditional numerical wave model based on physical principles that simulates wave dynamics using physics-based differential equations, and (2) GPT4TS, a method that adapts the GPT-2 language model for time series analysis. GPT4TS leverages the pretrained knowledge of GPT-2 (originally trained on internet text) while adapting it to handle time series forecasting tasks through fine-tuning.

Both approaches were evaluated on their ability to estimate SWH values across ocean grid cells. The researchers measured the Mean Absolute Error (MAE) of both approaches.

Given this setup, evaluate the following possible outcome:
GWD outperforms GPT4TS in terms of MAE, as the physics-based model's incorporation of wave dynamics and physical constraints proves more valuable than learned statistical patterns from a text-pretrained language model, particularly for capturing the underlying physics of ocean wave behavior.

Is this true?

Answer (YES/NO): NO